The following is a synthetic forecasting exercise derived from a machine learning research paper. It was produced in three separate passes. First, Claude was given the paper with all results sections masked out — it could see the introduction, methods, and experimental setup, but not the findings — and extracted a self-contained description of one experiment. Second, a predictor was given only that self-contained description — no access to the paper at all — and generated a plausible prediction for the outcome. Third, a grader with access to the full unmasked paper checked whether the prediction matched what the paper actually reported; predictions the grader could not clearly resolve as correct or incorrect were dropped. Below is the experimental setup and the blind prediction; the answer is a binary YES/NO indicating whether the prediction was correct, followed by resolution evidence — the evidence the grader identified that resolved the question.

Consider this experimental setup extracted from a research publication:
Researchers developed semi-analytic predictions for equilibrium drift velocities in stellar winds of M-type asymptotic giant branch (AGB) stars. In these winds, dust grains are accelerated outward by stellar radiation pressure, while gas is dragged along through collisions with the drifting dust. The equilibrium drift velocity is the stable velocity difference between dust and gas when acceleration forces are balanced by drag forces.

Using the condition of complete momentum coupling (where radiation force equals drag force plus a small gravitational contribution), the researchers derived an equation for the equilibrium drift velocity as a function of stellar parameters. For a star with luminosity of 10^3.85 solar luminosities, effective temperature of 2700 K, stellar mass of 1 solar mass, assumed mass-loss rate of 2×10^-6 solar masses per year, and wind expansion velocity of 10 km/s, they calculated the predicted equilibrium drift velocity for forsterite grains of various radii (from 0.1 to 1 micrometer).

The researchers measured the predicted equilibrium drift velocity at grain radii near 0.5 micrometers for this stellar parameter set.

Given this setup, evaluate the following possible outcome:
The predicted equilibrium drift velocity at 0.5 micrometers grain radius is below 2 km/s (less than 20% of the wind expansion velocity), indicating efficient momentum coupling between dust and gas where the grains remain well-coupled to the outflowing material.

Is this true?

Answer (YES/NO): NO